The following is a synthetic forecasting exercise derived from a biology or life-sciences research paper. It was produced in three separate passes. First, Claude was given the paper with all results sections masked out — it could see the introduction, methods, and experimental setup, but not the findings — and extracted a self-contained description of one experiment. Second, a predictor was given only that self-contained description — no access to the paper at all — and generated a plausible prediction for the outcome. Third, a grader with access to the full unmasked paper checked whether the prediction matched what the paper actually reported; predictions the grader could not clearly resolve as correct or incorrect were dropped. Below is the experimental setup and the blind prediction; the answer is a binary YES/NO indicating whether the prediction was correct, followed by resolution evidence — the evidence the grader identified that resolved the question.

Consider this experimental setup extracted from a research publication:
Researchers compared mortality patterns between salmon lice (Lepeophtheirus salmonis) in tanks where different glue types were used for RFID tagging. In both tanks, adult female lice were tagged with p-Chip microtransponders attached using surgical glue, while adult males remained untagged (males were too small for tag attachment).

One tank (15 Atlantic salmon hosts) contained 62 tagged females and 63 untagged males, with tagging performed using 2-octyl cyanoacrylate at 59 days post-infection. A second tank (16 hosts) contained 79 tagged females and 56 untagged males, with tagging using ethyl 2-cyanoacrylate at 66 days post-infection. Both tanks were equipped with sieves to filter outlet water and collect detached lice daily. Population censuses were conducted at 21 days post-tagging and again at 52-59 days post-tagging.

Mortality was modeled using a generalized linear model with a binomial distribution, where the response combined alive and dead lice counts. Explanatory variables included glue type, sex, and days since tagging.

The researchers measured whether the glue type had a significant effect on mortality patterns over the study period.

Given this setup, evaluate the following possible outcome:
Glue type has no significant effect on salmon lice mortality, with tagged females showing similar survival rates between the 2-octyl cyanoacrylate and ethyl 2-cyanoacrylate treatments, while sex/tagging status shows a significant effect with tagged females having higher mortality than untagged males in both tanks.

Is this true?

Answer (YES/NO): NO